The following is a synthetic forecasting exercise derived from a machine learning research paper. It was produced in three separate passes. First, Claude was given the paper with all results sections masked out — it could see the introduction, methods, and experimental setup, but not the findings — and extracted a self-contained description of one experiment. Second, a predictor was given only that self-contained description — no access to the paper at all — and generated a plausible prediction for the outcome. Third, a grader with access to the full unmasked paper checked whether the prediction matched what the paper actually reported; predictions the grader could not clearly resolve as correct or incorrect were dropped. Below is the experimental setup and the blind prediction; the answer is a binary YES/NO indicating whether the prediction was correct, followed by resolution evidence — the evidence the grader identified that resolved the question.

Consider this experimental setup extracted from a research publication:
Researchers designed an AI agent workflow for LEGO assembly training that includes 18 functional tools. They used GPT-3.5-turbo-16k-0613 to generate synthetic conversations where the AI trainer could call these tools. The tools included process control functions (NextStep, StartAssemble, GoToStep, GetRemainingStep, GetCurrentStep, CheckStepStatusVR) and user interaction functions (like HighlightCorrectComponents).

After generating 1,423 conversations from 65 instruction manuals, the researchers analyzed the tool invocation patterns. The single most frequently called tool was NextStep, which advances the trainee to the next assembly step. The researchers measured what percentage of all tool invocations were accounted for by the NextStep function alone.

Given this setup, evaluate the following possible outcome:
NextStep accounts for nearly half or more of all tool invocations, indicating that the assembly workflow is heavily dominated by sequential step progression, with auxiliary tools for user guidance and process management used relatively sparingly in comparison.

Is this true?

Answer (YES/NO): YES